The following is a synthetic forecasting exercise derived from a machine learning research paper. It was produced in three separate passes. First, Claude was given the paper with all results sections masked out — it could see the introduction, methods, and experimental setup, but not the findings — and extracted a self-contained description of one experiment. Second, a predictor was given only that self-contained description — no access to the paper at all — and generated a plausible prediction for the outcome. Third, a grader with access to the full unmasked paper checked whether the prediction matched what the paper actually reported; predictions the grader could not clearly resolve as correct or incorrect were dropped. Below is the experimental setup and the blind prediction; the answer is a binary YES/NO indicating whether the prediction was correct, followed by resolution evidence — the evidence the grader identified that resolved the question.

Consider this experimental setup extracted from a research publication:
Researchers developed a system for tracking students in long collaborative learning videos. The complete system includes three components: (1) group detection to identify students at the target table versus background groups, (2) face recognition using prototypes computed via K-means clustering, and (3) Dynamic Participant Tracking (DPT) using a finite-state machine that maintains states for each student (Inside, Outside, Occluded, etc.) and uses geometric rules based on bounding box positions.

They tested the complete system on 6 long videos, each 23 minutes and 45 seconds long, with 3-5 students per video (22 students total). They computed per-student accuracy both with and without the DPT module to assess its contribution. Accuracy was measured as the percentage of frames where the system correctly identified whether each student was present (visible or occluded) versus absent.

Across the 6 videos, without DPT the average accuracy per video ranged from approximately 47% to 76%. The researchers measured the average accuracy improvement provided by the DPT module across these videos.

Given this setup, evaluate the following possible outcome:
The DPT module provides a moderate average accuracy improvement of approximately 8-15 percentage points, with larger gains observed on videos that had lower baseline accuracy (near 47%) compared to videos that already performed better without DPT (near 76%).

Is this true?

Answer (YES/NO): NO